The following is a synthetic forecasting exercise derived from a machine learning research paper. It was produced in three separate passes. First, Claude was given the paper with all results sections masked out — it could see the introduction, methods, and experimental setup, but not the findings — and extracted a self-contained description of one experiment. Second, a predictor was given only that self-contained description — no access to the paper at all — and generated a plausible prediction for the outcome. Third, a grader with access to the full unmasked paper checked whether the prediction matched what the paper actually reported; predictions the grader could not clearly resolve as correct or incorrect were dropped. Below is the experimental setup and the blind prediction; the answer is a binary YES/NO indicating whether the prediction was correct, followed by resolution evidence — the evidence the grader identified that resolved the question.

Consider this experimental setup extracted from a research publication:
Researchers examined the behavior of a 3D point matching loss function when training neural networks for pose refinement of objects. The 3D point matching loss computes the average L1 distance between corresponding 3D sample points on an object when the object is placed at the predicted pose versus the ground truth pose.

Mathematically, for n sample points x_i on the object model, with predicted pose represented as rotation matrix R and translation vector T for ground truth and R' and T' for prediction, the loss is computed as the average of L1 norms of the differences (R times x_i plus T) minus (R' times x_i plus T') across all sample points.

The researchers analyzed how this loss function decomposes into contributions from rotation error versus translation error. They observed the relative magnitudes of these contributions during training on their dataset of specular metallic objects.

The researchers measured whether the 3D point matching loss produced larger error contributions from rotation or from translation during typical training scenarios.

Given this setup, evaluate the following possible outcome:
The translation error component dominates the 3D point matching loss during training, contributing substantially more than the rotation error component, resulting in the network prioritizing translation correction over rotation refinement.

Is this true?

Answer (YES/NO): YES